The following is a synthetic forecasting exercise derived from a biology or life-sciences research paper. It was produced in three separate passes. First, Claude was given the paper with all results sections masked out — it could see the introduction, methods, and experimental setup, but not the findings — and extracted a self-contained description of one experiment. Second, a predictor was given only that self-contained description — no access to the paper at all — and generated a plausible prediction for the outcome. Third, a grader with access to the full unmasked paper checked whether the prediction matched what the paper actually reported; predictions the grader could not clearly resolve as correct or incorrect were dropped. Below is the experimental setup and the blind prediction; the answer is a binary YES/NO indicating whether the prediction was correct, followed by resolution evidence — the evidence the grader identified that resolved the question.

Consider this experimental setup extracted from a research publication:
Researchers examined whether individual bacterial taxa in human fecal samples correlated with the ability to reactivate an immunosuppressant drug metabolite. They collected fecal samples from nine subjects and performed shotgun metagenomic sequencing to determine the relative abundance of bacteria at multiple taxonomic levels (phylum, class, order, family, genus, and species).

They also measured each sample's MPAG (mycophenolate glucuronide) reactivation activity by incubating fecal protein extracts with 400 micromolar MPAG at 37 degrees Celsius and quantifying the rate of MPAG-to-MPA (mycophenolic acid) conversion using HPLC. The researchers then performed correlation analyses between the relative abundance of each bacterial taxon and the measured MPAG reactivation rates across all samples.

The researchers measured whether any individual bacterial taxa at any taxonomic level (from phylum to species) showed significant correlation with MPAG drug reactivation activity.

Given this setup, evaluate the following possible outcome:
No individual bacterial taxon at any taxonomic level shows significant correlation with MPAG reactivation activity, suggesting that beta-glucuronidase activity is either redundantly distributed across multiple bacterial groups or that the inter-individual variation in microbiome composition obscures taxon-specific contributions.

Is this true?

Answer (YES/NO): NO